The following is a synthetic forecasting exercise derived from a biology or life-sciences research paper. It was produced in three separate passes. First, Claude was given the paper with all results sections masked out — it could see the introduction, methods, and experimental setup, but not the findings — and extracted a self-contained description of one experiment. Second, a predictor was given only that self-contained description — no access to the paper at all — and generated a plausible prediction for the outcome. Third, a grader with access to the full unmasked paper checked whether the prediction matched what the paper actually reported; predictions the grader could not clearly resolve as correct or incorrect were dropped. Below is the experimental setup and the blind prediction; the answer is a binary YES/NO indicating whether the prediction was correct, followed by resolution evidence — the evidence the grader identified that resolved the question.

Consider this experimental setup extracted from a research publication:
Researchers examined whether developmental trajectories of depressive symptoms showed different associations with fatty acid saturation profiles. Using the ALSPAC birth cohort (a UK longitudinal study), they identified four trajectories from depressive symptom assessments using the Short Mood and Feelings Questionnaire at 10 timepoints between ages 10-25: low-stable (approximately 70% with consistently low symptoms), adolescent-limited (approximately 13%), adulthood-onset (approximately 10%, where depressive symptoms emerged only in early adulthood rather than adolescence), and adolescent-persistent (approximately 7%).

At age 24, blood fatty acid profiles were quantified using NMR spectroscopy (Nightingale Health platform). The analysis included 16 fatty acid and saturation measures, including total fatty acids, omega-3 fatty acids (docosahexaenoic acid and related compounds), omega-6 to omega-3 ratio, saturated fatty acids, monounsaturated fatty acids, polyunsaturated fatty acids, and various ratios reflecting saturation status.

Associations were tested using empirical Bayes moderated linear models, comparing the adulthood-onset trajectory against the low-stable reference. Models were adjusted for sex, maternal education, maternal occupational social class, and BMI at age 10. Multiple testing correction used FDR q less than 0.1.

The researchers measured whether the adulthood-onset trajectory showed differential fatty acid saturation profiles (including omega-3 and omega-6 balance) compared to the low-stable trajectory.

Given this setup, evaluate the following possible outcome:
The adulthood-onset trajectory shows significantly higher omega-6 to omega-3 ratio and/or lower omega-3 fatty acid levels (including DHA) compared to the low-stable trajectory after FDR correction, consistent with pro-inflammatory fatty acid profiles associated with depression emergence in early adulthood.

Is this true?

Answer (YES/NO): YES